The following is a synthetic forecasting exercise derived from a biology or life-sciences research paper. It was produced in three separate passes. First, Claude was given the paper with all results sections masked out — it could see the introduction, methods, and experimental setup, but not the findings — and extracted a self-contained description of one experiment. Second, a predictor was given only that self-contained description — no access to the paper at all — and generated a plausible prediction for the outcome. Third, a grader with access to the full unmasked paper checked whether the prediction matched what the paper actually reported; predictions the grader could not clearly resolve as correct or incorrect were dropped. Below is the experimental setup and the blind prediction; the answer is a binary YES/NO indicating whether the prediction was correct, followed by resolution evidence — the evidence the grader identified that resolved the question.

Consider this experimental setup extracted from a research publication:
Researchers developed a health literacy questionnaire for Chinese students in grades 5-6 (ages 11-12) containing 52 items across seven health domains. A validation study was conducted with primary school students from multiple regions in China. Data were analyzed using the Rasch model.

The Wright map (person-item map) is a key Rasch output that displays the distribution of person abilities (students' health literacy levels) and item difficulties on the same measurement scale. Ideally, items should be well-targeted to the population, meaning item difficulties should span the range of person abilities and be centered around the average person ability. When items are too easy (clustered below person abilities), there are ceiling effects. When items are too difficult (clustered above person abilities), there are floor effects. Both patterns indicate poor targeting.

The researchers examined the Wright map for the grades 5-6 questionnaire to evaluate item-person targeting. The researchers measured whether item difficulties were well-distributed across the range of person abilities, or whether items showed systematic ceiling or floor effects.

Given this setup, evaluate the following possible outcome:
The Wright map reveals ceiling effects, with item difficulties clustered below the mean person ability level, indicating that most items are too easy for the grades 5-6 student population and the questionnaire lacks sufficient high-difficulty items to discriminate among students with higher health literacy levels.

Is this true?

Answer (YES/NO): YES